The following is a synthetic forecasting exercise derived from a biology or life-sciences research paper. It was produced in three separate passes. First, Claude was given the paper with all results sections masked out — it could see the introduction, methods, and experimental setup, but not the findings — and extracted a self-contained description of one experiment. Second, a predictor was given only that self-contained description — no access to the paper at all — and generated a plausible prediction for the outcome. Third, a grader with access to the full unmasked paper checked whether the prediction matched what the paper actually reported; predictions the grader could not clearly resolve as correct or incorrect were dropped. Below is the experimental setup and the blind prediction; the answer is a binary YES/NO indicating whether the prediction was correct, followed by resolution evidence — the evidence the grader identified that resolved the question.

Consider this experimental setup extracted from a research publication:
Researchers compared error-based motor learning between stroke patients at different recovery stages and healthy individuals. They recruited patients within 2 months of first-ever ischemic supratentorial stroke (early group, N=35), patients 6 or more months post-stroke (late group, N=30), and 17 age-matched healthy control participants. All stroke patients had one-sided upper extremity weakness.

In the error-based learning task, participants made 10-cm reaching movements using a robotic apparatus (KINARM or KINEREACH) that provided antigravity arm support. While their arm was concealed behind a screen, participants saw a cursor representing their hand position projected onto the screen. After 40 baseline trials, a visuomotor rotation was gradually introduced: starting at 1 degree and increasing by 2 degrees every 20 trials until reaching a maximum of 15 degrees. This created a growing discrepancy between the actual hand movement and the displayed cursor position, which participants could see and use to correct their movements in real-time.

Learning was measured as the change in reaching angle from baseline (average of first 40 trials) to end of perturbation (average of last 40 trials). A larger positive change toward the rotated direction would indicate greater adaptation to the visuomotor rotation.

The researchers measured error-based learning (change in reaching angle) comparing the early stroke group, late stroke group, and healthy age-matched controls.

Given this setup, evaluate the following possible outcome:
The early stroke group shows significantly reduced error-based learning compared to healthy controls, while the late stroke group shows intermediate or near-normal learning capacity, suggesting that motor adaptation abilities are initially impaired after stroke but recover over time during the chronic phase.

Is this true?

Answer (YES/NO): NO